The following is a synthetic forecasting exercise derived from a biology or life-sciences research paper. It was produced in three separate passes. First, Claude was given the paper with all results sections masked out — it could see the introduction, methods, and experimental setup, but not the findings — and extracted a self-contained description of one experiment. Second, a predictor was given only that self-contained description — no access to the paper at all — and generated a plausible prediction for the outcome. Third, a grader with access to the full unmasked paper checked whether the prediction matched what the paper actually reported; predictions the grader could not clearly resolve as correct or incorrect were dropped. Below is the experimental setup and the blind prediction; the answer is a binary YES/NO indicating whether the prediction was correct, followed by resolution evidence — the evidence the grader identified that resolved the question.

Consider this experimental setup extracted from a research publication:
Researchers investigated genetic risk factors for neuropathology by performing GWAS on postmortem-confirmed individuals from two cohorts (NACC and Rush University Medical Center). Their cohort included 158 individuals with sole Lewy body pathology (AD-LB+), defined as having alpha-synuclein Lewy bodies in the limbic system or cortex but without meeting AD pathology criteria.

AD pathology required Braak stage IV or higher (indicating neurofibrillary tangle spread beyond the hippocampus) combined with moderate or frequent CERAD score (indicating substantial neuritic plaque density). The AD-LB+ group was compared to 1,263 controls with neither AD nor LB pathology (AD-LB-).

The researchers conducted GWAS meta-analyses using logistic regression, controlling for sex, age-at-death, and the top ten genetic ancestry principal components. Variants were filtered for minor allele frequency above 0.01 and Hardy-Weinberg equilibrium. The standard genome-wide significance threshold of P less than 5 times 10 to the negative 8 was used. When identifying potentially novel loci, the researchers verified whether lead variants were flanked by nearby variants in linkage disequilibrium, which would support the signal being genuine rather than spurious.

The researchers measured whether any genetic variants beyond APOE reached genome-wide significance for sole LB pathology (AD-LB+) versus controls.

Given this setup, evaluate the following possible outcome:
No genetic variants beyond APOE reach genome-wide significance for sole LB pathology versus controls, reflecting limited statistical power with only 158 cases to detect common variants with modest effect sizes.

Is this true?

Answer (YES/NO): NO